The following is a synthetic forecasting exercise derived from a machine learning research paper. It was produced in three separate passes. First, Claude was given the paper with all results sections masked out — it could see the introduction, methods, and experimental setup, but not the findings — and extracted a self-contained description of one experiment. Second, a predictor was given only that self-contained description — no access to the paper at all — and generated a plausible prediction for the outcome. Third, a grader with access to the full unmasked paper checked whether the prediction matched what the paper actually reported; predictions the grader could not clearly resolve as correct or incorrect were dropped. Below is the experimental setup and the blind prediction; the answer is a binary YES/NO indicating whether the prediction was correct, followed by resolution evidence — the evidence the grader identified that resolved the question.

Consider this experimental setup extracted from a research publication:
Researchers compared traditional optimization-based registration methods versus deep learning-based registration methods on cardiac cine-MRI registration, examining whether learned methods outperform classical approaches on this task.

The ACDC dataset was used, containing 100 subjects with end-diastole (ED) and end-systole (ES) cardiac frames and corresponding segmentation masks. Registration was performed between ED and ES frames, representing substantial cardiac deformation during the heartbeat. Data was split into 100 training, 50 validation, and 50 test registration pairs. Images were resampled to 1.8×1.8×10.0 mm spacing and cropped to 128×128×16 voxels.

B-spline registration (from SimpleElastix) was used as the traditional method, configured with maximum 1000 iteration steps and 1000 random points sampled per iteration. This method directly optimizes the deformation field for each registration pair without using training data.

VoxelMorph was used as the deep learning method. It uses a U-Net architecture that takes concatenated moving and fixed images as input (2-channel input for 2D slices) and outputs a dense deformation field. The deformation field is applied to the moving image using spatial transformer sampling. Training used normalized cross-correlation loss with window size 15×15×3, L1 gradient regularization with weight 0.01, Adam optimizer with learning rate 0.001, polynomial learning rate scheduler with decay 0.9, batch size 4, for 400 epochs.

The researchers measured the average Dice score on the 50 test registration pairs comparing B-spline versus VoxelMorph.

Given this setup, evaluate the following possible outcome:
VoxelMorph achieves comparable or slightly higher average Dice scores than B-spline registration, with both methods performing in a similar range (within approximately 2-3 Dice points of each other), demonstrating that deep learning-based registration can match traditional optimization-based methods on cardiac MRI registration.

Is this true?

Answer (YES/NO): YES